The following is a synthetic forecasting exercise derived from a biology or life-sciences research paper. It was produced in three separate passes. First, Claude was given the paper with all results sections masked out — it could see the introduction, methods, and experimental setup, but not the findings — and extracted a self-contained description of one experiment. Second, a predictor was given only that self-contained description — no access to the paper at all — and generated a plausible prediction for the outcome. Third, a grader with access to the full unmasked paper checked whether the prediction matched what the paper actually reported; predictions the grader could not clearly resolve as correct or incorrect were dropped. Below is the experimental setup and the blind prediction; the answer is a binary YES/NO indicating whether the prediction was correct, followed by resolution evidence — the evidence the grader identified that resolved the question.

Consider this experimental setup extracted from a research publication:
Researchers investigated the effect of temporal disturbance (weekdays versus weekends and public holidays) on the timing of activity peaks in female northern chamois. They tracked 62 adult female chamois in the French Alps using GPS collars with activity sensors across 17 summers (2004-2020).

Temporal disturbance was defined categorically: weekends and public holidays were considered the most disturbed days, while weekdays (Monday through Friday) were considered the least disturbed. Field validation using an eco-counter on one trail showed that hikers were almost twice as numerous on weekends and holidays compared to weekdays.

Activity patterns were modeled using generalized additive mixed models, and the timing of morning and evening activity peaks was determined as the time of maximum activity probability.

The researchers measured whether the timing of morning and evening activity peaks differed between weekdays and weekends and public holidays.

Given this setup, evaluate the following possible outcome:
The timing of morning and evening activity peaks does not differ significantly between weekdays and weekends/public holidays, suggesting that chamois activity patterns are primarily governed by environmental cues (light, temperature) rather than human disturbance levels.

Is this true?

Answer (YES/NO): YES